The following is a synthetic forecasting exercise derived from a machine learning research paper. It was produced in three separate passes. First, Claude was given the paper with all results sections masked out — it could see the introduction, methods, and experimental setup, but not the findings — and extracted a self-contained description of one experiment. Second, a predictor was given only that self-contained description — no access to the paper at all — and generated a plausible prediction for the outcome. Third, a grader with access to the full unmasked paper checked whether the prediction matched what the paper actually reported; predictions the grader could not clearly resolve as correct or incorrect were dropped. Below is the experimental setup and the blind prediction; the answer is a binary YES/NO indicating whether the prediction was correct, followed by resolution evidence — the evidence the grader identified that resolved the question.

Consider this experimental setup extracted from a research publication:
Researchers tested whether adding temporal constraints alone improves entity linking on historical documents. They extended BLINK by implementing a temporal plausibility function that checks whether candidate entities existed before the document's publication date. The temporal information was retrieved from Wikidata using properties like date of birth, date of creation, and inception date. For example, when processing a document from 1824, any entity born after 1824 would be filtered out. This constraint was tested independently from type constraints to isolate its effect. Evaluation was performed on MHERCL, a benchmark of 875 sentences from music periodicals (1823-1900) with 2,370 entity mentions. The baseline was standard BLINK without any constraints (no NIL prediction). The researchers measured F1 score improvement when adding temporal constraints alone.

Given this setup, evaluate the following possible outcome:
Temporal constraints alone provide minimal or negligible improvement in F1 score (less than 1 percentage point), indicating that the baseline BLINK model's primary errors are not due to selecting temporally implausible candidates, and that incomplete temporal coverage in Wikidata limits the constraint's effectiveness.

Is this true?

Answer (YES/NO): NO